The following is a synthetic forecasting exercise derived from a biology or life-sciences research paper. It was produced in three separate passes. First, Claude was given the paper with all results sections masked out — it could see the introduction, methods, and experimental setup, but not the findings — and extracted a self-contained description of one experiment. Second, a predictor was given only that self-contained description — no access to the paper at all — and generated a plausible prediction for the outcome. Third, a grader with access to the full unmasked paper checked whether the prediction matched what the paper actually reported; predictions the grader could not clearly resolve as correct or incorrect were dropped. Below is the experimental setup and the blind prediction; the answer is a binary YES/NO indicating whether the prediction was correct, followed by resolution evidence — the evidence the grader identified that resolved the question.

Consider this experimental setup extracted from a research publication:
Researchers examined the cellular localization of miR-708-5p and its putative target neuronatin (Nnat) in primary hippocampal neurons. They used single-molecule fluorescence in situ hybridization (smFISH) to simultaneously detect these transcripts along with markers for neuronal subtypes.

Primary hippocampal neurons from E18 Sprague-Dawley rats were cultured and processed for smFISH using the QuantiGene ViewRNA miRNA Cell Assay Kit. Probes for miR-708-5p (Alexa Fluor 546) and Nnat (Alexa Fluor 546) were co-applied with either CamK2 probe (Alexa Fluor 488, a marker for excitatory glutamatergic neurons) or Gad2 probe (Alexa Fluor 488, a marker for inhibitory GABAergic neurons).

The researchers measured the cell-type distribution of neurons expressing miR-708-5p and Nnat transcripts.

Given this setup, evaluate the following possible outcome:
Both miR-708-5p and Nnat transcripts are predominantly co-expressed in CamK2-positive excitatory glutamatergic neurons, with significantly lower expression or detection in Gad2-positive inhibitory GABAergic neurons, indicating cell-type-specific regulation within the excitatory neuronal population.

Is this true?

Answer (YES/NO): NO